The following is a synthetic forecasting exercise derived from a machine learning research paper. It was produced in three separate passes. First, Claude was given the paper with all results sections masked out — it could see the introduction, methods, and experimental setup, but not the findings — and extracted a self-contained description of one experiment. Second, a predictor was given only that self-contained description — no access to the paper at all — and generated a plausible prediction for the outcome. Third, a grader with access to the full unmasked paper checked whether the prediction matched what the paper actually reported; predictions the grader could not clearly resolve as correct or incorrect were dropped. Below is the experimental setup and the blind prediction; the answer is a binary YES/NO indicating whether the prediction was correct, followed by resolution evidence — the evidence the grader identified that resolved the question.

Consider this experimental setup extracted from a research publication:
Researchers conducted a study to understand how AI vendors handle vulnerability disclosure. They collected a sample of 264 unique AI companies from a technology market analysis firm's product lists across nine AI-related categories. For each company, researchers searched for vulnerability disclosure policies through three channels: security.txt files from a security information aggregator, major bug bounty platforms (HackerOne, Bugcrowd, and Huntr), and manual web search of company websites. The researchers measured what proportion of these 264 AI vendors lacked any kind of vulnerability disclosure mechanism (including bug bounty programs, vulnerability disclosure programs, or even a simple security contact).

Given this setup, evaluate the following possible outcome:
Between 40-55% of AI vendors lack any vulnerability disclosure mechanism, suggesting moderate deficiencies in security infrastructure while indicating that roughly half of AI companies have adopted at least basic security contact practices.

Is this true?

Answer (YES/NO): NO